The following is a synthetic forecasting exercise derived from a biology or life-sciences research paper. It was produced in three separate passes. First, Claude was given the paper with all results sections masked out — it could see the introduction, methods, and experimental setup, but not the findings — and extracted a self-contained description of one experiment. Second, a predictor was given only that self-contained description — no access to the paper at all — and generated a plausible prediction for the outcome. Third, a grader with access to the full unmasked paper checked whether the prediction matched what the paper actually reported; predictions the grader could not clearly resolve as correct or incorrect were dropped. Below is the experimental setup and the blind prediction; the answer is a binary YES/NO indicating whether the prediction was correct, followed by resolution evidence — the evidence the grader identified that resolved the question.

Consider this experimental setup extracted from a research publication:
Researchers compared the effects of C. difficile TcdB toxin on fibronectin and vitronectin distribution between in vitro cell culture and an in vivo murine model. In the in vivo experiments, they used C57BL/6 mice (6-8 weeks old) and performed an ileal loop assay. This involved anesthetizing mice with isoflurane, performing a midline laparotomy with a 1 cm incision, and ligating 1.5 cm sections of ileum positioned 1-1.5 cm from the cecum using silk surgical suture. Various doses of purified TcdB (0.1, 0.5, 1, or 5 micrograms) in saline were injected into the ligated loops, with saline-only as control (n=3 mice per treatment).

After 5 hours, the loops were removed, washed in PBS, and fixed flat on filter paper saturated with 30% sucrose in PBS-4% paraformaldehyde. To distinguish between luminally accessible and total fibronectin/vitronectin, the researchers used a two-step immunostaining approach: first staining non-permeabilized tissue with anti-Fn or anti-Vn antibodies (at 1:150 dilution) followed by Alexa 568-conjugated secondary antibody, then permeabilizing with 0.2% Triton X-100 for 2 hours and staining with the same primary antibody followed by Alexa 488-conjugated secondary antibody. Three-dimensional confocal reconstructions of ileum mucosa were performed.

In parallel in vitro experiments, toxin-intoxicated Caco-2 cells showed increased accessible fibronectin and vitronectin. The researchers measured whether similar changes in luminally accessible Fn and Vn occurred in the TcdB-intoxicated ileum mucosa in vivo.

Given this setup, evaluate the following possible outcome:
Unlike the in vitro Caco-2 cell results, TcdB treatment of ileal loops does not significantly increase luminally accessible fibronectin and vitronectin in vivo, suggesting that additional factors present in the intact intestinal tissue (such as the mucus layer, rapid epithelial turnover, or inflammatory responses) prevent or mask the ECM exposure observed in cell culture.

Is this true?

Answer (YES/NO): YES